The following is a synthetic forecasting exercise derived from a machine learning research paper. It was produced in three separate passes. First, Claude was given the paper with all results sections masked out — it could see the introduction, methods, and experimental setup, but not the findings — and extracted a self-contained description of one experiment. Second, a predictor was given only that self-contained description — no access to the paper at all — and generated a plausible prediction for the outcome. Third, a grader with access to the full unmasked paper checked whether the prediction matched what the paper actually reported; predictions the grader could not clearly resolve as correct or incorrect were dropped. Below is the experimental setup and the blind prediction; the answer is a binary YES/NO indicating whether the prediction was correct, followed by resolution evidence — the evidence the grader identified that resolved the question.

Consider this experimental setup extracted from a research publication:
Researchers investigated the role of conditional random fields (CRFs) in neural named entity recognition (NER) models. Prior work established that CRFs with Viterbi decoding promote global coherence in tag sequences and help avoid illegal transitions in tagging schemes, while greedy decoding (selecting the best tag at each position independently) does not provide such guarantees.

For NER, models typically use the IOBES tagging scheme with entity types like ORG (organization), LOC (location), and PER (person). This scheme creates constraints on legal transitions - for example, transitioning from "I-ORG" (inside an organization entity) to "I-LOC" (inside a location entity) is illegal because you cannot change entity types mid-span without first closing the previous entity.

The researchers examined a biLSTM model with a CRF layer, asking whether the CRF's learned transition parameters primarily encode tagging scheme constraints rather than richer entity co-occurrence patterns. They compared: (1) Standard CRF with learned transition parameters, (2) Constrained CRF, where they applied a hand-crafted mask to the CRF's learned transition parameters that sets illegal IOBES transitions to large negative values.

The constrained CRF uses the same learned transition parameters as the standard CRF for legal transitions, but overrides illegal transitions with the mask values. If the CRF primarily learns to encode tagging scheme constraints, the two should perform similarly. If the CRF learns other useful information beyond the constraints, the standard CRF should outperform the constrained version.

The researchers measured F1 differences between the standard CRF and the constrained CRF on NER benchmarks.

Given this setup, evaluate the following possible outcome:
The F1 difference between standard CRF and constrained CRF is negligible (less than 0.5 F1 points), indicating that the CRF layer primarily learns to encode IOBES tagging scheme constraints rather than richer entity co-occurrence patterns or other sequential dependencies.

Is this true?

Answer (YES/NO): YES